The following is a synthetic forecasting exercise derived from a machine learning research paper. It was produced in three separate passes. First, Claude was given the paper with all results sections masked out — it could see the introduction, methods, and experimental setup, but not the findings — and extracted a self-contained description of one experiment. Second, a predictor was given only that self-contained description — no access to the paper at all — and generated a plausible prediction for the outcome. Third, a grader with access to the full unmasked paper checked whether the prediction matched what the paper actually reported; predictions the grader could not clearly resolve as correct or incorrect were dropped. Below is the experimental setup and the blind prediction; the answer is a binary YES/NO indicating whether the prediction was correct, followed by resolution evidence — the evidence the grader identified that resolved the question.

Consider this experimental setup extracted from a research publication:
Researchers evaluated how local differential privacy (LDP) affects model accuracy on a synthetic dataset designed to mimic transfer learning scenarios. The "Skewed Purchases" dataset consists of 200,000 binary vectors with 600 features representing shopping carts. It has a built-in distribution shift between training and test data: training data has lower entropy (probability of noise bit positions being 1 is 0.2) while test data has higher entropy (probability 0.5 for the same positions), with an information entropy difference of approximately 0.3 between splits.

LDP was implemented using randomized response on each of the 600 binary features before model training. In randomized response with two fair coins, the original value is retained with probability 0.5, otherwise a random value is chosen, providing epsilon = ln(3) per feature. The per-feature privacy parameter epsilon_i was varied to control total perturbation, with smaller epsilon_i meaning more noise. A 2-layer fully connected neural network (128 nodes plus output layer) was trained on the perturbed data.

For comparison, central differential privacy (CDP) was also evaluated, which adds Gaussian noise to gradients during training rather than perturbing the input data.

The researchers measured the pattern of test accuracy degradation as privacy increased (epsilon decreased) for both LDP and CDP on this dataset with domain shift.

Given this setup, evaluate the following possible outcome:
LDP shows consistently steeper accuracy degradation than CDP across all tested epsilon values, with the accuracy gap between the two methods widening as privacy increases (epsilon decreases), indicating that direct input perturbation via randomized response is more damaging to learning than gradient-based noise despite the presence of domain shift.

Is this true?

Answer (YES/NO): NO